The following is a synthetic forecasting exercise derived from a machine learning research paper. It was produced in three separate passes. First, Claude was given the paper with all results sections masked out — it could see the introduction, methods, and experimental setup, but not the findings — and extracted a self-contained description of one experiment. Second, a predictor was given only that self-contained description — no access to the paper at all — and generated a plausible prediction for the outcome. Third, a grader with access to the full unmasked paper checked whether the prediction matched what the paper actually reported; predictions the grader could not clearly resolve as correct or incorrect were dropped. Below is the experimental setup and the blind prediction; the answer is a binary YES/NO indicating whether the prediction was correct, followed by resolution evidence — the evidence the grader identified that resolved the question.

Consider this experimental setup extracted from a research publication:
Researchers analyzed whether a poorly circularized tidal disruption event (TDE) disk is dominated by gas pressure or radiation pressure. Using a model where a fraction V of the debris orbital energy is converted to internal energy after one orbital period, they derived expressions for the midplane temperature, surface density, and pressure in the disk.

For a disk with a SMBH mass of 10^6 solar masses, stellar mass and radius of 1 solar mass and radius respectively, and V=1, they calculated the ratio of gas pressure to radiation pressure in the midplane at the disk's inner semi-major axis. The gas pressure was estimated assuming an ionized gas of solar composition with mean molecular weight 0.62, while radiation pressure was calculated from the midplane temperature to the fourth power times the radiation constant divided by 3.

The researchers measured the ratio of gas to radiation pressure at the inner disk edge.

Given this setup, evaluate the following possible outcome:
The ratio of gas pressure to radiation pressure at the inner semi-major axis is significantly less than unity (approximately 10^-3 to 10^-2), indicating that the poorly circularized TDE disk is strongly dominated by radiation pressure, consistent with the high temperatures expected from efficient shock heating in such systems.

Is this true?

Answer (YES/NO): NO